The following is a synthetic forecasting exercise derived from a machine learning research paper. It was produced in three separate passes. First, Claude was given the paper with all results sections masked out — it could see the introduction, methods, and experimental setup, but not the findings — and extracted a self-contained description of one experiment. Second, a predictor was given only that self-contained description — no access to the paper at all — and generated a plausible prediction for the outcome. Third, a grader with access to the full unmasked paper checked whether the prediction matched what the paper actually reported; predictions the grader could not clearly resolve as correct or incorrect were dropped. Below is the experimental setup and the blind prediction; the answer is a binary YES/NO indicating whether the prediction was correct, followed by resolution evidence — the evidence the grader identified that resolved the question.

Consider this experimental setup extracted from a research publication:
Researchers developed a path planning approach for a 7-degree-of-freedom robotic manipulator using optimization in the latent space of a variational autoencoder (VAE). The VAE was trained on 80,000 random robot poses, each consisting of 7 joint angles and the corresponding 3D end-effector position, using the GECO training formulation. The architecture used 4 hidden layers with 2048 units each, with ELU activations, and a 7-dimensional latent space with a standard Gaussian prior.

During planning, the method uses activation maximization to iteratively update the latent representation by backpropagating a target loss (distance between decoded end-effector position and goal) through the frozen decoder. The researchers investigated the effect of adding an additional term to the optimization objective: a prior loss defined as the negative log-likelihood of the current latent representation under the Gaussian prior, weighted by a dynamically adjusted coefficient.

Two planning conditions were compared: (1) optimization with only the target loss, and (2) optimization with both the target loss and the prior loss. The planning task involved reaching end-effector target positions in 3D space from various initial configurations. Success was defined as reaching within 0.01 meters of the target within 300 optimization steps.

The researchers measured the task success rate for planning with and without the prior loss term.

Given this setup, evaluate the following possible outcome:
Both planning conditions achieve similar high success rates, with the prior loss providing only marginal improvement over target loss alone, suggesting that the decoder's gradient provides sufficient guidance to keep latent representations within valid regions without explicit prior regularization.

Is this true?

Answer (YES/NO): NO